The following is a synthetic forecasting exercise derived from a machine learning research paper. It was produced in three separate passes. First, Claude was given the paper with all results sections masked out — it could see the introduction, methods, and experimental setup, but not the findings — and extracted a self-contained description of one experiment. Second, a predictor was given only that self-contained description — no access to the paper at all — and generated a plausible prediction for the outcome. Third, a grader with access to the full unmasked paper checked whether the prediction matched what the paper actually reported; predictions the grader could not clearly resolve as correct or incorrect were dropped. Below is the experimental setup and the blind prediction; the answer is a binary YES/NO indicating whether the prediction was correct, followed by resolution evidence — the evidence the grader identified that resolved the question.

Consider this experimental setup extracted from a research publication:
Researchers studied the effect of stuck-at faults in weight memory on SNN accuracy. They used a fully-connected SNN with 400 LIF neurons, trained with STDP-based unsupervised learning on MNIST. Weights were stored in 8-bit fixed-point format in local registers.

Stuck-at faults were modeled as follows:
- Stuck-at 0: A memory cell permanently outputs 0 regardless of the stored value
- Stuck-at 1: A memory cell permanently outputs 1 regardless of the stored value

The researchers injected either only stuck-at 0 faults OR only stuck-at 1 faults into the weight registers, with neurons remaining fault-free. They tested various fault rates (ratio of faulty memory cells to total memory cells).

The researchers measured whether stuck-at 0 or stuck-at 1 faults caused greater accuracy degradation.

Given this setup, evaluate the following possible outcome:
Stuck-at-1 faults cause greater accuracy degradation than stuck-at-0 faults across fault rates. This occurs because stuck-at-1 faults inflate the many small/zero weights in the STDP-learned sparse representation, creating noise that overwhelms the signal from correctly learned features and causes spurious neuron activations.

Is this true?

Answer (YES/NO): YES